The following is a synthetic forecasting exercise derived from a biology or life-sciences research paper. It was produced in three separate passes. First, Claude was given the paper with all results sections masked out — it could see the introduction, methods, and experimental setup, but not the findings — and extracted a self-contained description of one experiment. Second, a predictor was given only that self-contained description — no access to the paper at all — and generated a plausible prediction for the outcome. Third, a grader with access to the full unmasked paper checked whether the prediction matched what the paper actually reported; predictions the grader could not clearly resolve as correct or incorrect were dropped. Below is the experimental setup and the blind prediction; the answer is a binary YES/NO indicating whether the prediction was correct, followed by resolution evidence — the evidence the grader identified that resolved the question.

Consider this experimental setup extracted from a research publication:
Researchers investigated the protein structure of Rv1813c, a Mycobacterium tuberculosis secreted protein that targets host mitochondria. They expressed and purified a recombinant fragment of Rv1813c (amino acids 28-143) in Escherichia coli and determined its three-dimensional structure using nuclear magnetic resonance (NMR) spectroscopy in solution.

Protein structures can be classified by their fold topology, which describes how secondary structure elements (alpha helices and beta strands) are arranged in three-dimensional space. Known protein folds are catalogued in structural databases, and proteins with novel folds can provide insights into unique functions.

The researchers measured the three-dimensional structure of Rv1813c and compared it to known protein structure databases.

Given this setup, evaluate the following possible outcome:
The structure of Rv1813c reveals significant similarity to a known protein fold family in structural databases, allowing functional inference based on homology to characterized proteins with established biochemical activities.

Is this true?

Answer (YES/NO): NO